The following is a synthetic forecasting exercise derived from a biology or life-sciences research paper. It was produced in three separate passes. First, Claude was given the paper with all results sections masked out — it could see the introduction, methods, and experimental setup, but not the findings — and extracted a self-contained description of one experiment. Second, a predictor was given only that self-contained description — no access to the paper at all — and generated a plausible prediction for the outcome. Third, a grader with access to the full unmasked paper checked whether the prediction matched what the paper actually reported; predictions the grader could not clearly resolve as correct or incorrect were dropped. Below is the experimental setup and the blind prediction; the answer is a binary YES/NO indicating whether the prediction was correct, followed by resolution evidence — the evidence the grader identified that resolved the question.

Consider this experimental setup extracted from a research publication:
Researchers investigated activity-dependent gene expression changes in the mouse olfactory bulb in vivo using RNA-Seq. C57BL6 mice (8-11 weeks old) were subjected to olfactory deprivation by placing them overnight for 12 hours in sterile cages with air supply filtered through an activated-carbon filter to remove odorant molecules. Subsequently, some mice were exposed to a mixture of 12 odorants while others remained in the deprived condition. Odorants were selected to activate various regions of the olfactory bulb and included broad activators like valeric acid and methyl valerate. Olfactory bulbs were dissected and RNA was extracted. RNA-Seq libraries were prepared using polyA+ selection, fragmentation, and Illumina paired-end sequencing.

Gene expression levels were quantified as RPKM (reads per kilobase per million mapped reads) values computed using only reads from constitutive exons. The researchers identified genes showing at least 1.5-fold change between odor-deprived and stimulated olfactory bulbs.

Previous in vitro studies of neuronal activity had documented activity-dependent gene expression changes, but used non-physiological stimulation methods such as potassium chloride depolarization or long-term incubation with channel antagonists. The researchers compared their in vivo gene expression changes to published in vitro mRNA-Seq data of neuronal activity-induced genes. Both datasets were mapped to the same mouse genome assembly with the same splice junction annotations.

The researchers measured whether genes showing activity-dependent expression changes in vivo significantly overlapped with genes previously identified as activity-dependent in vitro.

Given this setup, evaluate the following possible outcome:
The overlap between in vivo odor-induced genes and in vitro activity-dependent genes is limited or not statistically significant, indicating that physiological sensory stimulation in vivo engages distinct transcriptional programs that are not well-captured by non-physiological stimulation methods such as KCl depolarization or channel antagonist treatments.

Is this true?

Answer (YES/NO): NO